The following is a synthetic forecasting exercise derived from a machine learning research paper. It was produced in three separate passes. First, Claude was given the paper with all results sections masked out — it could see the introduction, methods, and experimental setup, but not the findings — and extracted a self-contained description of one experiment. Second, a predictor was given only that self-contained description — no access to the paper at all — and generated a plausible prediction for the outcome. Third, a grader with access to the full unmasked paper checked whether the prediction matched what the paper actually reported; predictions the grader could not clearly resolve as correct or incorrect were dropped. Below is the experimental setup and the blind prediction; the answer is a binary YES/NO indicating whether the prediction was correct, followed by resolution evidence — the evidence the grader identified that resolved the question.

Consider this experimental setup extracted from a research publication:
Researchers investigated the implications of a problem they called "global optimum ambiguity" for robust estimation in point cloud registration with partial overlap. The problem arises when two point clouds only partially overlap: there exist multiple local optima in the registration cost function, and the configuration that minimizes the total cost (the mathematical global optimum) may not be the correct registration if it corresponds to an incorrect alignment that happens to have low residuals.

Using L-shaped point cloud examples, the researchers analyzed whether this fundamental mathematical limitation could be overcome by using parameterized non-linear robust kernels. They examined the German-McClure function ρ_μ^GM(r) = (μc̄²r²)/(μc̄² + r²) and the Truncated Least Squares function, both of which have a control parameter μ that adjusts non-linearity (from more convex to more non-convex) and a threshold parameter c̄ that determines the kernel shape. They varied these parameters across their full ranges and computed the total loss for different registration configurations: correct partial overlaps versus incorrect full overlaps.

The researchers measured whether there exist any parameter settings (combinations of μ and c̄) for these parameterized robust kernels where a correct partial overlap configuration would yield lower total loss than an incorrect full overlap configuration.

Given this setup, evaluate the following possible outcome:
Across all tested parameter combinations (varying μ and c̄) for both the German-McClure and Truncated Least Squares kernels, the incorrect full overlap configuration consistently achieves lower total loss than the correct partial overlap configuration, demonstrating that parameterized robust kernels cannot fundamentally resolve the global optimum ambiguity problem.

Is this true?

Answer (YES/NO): YES